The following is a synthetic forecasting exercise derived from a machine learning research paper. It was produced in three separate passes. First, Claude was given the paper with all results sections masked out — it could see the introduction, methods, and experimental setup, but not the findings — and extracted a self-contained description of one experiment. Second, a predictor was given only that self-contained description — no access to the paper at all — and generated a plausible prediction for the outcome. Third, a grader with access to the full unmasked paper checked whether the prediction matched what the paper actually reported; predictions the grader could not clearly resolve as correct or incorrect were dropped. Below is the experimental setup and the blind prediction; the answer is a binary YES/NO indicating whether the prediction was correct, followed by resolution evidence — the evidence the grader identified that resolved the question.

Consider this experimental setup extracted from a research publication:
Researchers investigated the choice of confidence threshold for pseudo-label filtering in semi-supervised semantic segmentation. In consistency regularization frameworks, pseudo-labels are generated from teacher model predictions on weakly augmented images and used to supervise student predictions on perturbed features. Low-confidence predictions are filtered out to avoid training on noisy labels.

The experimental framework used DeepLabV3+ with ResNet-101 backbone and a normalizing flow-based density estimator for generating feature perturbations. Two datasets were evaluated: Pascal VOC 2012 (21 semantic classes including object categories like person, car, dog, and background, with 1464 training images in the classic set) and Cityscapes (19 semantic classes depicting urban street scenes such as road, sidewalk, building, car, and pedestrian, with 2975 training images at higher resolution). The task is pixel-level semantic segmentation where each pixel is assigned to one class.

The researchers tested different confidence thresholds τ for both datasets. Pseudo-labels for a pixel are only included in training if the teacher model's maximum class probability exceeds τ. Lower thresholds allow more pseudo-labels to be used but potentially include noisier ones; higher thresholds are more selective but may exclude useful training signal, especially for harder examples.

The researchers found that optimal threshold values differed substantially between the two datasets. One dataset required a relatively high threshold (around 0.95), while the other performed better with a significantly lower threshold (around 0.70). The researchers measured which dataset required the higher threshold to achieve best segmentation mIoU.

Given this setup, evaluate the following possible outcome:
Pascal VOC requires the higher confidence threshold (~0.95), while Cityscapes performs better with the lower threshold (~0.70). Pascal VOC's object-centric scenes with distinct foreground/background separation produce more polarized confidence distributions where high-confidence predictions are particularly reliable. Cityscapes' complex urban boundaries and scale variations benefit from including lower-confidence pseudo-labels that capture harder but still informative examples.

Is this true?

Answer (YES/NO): YES